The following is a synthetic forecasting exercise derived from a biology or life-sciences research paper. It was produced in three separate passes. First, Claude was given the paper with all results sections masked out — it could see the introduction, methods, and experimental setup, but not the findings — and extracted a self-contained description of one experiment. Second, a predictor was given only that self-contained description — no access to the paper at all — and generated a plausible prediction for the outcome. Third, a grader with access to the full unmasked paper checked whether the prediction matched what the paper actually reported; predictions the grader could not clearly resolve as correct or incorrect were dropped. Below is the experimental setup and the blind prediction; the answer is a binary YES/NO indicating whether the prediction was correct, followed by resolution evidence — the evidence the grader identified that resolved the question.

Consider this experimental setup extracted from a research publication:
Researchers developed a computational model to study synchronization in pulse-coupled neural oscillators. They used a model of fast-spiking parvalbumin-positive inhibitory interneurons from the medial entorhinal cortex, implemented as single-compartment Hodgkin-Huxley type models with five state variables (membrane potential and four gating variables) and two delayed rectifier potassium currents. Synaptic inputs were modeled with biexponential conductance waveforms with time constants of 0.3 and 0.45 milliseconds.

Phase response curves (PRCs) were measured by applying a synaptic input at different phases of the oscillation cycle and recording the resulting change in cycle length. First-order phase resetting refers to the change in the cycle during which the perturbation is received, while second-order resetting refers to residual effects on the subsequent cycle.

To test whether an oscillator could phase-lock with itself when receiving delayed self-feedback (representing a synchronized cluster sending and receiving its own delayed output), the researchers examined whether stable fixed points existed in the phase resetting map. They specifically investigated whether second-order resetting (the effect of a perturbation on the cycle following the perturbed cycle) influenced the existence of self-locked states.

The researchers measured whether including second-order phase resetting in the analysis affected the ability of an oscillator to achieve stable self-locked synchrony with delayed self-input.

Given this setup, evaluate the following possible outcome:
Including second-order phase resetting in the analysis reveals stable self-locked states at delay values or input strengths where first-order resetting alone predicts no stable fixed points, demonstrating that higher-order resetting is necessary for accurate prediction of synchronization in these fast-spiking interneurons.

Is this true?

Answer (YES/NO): NO